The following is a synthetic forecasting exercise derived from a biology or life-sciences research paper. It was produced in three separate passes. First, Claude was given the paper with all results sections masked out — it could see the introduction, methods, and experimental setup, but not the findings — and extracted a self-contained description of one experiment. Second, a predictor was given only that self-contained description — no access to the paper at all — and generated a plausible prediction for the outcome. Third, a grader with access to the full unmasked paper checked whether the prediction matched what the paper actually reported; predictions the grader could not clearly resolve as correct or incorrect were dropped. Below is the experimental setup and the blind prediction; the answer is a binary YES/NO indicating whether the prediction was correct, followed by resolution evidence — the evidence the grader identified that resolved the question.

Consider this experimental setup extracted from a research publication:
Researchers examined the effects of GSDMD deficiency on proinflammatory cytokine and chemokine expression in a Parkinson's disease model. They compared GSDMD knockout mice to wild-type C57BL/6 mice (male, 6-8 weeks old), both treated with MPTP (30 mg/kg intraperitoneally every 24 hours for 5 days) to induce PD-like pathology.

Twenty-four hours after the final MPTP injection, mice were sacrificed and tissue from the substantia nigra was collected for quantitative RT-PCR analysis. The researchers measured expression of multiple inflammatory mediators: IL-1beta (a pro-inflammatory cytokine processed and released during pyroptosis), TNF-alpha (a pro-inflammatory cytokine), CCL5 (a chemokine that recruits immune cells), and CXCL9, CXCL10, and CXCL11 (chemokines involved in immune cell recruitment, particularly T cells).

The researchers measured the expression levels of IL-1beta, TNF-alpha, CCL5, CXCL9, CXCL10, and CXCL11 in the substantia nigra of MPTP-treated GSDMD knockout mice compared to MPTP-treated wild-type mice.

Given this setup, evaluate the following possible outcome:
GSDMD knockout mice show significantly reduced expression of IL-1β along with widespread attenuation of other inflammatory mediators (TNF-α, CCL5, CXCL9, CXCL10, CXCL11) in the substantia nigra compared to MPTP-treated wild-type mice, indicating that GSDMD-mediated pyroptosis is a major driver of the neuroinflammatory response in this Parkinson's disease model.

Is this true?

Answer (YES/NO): YES